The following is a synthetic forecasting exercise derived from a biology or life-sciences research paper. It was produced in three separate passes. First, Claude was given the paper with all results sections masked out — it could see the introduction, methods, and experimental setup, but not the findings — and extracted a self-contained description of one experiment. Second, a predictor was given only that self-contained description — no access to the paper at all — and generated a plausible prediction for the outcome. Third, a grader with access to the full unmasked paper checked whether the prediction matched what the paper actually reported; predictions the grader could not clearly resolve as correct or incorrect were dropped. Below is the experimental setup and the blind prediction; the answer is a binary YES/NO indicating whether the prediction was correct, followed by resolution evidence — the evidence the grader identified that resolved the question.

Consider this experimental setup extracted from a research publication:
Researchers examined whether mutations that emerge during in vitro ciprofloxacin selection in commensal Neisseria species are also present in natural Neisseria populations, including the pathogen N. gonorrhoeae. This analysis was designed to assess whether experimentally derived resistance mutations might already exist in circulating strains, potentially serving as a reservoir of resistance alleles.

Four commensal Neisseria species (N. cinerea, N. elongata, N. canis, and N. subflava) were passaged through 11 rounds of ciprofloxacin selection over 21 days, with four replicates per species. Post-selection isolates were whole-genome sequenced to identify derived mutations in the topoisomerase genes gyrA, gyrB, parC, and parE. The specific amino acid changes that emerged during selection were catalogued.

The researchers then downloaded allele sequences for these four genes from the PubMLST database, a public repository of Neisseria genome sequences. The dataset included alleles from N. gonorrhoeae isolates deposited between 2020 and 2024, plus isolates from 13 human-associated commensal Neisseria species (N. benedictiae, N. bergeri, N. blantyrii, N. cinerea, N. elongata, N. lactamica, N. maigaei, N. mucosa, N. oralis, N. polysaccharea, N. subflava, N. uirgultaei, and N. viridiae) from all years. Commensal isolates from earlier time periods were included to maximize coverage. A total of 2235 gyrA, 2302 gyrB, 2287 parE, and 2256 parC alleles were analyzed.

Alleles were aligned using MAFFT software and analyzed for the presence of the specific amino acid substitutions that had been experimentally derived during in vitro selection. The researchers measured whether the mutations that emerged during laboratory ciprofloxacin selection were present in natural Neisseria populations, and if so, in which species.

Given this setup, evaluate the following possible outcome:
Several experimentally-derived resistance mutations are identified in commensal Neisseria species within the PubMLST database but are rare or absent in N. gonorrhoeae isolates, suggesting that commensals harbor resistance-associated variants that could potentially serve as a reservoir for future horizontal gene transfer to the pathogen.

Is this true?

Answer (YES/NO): NO